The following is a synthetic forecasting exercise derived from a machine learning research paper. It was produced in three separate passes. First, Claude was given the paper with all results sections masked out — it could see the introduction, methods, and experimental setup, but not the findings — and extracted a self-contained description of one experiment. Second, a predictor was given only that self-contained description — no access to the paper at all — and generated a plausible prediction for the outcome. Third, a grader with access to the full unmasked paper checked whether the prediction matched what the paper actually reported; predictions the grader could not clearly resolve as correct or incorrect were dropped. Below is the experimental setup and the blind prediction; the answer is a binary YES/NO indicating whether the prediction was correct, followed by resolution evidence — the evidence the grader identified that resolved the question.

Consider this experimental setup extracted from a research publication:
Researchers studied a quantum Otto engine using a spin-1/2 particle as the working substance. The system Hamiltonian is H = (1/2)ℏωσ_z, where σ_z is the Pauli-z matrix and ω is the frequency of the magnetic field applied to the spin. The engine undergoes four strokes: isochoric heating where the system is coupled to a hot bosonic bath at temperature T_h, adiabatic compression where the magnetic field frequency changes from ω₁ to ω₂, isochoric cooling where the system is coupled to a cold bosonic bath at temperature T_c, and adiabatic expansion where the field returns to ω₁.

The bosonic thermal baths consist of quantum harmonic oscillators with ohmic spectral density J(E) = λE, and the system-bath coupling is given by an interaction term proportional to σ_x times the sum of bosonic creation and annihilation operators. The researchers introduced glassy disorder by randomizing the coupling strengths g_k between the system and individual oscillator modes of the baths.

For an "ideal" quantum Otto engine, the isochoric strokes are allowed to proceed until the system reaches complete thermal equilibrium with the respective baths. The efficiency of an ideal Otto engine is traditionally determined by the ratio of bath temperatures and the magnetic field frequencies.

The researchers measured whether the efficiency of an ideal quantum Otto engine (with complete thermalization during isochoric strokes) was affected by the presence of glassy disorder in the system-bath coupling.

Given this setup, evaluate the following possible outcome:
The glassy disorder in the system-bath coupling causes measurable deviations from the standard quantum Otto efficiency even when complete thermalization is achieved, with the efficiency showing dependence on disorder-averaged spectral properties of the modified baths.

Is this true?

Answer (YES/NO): NO